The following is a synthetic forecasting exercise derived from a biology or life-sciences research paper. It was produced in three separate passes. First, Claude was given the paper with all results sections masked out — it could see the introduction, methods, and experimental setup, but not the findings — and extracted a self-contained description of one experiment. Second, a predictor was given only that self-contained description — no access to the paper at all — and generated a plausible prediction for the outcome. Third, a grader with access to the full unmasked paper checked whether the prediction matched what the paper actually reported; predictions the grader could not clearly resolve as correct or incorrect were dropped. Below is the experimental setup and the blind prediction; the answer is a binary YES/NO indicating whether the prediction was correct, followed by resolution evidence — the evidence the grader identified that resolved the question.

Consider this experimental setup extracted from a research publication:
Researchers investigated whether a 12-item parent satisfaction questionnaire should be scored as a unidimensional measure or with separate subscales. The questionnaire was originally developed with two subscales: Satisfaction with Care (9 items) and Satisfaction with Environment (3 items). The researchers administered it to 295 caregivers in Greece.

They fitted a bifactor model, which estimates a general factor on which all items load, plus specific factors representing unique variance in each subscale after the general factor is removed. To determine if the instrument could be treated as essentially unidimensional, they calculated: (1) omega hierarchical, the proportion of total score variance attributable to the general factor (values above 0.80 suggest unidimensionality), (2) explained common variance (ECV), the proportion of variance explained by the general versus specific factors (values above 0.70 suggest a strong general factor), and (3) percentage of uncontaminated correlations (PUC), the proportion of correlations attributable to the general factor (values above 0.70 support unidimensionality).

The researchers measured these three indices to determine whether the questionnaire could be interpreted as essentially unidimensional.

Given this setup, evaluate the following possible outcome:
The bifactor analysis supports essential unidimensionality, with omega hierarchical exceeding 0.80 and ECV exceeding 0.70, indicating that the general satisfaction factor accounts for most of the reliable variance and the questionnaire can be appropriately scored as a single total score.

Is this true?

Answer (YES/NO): YES